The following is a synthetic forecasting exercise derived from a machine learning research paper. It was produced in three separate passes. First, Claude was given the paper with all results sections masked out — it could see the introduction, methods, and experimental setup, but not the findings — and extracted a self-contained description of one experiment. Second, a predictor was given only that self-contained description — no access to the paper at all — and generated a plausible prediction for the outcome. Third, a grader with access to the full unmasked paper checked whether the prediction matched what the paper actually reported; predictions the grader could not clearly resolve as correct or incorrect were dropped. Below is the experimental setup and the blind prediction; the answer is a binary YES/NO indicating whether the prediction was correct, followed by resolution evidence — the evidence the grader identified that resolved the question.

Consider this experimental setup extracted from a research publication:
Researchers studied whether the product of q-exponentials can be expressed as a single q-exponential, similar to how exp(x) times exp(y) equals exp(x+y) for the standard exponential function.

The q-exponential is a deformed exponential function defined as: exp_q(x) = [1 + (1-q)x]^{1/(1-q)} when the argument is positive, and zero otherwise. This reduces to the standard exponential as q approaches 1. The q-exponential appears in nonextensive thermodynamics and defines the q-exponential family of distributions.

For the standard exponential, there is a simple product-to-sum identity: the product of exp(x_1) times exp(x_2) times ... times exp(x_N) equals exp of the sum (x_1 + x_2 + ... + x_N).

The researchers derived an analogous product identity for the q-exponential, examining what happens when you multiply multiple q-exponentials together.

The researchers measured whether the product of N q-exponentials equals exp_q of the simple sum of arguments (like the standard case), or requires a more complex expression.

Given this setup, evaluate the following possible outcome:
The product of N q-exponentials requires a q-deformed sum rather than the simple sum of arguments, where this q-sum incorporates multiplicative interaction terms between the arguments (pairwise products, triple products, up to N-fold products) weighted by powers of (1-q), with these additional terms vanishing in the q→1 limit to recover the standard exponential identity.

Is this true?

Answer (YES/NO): YES